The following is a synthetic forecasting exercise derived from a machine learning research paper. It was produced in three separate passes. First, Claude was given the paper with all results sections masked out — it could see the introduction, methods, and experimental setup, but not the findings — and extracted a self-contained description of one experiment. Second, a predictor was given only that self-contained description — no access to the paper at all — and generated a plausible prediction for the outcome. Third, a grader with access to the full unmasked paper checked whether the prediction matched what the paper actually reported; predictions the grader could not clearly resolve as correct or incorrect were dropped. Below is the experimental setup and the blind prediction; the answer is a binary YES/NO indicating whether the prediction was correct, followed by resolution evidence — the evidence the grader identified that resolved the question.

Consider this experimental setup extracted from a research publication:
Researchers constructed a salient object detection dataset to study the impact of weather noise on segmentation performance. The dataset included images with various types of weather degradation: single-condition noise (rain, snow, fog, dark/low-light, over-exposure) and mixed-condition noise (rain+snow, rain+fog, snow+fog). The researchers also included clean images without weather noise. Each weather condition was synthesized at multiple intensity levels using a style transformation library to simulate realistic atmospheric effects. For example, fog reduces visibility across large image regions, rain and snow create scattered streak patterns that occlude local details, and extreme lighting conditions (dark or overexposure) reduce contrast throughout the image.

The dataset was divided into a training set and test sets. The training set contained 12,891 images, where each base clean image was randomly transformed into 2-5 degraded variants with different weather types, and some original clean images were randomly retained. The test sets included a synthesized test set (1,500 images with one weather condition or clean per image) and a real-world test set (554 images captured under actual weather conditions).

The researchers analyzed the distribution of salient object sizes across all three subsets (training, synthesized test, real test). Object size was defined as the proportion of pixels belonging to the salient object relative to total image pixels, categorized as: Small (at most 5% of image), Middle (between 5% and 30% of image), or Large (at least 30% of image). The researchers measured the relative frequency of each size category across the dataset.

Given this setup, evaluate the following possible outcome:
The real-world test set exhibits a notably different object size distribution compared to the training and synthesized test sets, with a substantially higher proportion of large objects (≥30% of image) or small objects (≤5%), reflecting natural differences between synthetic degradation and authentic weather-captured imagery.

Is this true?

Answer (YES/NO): YES